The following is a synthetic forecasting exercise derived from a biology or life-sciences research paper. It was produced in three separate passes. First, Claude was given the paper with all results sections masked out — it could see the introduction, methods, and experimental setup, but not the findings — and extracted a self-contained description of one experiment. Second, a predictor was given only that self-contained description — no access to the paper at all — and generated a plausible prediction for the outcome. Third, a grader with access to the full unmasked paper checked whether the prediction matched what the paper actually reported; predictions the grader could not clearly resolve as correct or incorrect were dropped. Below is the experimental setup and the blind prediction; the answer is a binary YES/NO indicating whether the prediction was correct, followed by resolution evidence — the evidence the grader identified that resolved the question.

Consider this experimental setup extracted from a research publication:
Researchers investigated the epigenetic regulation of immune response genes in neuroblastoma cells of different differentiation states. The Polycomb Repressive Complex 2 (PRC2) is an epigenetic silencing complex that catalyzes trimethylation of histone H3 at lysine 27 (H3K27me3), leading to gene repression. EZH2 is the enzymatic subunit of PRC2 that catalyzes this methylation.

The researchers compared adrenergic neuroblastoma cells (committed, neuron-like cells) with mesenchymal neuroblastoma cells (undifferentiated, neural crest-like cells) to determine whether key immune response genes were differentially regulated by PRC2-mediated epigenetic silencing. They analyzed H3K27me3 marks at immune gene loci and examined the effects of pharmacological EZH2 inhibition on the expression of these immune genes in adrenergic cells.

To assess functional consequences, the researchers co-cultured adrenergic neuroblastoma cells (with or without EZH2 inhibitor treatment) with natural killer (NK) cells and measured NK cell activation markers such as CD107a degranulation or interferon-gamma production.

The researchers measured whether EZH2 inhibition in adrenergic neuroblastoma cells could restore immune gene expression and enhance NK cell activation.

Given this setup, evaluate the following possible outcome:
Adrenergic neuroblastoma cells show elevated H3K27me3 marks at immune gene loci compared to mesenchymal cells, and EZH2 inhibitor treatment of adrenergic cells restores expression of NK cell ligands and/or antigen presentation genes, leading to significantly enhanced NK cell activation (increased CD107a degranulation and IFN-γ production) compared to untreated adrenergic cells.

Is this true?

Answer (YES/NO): NO